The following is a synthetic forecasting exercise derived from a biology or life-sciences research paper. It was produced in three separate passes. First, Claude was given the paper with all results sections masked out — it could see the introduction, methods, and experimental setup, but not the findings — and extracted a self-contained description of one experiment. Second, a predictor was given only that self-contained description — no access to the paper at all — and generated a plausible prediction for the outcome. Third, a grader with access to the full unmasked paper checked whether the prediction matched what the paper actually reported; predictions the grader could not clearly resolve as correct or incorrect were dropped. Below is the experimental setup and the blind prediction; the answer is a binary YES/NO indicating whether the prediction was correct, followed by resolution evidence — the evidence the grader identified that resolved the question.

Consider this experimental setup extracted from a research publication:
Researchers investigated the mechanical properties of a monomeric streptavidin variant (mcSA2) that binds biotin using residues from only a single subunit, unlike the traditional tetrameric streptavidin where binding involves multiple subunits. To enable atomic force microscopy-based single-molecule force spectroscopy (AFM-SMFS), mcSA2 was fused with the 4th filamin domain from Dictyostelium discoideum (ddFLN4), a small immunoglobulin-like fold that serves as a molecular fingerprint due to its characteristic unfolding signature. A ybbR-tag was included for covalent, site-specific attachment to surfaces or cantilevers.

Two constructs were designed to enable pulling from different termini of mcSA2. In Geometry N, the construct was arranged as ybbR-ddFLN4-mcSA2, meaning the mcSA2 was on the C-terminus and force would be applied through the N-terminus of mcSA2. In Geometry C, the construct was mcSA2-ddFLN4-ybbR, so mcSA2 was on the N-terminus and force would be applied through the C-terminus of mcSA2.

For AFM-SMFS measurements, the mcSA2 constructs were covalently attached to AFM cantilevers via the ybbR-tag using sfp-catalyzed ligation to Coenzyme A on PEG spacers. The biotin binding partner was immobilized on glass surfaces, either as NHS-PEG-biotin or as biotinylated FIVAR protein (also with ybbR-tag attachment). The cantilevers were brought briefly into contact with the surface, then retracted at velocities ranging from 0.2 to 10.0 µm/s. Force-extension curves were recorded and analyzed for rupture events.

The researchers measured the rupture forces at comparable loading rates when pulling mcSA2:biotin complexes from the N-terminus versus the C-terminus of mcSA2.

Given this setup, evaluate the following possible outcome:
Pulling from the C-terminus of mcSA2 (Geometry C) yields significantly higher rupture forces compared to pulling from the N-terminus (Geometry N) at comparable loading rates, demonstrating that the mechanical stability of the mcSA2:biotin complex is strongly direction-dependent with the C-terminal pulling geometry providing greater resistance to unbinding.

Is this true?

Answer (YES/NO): YES